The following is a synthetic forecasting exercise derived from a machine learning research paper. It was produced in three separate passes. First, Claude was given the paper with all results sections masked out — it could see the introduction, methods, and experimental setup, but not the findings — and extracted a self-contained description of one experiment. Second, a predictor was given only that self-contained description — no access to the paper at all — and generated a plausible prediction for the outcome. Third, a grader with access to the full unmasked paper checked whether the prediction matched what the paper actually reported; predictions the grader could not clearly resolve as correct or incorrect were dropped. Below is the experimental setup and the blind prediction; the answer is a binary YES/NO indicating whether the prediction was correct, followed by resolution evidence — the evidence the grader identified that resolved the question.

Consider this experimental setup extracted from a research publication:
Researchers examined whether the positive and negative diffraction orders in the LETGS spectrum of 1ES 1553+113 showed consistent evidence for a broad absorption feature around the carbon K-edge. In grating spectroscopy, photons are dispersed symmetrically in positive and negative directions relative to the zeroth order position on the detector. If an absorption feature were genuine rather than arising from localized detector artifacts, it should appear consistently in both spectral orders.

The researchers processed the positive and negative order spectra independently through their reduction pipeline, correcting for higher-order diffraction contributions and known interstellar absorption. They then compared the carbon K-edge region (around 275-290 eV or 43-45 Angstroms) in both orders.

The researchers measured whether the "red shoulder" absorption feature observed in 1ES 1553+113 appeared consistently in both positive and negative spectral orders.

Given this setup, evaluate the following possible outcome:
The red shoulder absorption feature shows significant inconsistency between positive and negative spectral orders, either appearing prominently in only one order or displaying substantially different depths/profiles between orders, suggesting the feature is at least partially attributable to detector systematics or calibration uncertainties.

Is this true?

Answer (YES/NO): NO